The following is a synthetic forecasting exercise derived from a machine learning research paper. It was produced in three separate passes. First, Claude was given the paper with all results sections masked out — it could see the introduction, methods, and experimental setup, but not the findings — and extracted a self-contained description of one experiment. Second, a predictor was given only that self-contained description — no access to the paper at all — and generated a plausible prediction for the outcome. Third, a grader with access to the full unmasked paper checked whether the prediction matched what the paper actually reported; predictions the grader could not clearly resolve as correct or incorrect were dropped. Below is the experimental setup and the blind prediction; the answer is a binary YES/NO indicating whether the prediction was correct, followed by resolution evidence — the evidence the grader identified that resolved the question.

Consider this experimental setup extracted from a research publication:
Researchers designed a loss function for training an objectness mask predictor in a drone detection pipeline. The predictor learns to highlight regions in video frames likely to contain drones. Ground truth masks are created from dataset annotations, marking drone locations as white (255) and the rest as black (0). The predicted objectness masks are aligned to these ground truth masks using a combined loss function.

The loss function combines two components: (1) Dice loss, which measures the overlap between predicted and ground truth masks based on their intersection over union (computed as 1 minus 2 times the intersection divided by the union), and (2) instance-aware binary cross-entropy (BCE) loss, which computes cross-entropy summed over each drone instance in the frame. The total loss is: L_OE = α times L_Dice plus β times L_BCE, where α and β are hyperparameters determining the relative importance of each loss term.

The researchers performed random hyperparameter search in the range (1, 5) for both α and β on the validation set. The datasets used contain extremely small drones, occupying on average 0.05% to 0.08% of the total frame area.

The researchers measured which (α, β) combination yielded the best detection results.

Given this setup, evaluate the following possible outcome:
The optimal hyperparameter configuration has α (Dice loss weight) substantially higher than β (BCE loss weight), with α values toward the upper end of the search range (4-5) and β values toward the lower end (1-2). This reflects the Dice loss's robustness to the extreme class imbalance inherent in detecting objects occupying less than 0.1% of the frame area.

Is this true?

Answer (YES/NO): NO